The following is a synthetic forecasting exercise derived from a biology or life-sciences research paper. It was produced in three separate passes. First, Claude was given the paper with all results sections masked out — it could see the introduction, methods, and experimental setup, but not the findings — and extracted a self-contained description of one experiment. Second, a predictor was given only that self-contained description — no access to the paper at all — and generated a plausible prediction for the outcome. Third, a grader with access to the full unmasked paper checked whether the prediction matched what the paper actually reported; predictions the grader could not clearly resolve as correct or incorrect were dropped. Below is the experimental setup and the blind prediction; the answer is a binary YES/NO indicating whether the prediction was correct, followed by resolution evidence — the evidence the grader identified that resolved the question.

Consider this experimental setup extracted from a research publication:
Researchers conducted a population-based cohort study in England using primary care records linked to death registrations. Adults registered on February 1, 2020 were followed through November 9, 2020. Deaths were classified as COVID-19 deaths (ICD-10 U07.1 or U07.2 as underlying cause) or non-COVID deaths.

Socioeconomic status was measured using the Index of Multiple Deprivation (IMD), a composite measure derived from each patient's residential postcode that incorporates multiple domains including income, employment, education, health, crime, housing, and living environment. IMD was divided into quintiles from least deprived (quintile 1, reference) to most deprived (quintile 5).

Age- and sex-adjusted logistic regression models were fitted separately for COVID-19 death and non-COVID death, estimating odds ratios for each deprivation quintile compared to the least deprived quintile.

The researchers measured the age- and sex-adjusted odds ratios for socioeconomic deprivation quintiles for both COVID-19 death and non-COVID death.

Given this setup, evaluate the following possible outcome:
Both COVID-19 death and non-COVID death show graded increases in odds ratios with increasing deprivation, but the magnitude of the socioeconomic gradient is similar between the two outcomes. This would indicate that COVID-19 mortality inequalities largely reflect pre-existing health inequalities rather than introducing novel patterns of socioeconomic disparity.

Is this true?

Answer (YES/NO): NO